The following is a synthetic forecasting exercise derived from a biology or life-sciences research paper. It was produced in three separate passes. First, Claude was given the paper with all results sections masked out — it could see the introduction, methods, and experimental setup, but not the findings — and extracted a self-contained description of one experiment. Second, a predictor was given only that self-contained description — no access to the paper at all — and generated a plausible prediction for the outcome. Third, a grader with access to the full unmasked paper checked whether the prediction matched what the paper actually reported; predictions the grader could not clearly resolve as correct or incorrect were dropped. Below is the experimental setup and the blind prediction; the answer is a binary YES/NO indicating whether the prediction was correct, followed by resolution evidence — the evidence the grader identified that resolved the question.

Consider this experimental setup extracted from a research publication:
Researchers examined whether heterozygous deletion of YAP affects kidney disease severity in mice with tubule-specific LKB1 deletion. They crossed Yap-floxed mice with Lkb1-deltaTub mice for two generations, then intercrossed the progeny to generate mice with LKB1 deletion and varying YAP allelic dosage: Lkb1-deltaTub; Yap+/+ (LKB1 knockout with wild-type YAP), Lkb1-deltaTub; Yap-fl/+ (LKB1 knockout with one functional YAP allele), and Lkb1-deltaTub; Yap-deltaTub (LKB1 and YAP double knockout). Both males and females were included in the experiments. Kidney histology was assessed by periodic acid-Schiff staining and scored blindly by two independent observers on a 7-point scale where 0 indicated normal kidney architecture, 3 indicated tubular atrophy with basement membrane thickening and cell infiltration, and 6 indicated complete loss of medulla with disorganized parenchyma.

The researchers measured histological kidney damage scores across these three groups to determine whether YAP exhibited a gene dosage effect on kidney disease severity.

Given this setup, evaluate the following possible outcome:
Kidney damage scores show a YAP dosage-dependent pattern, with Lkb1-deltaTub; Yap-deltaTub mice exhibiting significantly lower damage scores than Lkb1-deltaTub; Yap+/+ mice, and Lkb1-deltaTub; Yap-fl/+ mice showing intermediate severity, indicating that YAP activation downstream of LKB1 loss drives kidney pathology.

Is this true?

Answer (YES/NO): NO